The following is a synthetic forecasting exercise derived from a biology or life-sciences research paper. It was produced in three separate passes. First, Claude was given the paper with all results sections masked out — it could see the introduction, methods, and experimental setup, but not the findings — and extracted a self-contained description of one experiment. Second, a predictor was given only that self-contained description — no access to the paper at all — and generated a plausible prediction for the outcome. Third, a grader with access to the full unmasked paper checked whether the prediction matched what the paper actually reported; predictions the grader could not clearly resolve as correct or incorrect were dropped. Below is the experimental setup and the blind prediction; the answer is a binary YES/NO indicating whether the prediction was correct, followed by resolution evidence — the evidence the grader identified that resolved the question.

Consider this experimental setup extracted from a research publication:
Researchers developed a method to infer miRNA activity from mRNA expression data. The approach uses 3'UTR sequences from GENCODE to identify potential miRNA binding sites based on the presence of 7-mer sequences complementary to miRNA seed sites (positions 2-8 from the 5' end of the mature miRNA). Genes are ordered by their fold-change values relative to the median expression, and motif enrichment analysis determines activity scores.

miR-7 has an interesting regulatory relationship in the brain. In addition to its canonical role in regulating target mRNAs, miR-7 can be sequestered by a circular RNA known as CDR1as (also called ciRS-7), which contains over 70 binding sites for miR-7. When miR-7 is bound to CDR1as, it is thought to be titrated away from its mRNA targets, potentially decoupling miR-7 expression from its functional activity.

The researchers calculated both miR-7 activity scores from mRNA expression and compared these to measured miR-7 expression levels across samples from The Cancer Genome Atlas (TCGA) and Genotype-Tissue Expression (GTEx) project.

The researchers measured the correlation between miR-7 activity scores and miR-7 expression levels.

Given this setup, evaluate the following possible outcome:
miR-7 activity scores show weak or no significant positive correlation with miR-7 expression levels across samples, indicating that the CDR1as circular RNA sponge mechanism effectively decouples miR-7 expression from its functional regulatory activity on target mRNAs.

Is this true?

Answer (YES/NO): NO